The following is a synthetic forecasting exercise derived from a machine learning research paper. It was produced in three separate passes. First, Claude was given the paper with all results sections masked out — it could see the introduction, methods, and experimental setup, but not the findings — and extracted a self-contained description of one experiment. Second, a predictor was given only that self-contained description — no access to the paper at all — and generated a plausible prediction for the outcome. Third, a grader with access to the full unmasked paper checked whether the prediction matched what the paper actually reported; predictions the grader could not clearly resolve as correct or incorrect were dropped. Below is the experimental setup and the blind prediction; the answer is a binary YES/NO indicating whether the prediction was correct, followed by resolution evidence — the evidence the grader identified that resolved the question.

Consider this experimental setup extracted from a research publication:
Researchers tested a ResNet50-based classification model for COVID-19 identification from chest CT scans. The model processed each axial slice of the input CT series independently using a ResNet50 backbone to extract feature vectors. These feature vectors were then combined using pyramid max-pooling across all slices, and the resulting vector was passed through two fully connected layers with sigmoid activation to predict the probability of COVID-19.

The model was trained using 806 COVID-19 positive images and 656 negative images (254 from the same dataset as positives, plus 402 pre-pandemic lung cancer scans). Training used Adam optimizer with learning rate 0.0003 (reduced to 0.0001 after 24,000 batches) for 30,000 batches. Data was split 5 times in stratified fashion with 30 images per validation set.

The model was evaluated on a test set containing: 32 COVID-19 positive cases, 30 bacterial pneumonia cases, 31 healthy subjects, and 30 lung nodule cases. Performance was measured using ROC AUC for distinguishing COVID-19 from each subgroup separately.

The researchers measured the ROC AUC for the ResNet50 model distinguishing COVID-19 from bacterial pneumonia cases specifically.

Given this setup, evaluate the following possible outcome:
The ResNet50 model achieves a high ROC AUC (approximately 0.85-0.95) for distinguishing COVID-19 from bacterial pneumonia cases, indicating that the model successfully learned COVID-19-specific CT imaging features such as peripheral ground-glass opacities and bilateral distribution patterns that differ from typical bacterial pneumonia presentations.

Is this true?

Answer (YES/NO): NO